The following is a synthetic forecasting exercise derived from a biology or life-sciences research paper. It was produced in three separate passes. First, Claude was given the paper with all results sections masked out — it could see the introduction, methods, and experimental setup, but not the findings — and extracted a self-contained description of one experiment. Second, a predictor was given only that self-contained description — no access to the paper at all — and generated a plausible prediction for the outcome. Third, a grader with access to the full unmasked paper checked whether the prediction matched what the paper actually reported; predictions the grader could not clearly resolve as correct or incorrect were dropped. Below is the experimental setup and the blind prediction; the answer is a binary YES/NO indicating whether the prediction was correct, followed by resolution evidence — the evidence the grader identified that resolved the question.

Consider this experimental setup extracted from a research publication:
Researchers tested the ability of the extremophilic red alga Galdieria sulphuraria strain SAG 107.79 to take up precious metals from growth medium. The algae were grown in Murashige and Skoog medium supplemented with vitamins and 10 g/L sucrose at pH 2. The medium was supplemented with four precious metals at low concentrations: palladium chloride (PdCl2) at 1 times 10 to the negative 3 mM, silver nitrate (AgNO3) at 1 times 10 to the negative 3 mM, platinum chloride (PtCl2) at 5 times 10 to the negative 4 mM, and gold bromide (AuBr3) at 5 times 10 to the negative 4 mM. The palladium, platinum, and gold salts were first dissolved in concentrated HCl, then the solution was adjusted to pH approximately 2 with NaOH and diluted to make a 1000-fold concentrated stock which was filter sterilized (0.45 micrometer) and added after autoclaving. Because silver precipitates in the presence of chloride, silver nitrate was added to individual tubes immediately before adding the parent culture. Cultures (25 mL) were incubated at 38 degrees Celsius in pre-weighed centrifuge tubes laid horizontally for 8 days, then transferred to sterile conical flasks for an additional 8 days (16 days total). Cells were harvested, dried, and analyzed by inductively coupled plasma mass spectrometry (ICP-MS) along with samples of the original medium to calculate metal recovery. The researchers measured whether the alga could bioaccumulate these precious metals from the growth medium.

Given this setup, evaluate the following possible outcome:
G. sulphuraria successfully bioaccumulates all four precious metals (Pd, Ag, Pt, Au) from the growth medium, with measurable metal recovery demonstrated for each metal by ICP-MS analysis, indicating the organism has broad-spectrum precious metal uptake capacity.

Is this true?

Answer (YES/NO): NO